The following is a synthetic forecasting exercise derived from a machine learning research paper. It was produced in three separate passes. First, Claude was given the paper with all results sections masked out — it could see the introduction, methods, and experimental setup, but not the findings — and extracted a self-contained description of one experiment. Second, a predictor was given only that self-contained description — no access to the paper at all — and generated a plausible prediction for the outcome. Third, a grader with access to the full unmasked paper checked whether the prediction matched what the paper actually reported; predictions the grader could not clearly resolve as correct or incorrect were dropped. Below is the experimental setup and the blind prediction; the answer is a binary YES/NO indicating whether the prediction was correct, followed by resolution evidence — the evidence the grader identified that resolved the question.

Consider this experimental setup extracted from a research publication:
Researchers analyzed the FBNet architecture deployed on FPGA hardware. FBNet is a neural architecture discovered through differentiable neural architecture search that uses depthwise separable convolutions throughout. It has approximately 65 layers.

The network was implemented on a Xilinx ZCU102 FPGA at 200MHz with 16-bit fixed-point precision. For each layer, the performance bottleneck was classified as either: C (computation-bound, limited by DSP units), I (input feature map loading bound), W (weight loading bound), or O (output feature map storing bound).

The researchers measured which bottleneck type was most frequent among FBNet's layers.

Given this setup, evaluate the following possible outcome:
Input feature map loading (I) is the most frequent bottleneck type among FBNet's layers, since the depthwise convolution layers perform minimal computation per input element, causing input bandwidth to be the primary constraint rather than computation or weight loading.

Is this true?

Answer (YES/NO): YES